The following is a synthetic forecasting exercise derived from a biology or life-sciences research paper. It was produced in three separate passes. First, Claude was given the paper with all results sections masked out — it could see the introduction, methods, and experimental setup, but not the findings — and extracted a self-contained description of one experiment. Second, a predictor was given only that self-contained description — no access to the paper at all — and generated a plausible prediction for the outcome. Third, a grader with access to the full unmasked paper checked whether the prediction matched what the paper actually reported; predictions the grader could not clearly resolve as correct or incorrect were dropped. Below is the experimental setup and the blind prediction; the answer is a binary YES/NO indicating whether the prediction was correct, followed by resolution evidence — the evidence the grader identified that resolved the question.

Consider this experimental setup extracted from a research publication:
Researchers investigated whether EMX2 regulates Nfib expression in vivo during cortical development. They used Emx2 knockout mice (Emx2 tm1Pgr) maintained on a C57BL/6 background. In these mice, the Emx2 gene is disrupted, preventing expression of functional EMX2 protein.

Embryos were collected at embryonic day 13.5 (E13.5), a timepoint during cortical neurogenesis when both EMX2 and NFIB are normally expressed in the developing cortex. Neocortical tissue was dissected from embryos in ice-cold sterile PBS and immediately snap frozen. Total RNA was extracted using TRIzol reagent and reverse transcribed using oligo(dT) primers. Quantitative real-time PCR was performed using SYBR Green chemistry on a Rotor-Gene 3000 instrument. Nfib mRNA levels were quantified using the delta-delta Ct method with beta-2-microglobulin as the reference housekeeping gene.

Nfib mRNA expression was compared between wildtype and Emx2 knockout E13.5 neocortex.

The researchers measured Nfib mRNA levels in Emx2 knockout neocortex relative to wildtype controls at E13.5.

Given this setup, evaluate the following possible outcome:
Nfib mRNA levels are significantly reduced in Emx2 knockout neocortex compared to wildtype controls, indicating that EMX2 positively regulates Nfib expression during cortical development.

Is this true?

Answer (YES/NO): YES